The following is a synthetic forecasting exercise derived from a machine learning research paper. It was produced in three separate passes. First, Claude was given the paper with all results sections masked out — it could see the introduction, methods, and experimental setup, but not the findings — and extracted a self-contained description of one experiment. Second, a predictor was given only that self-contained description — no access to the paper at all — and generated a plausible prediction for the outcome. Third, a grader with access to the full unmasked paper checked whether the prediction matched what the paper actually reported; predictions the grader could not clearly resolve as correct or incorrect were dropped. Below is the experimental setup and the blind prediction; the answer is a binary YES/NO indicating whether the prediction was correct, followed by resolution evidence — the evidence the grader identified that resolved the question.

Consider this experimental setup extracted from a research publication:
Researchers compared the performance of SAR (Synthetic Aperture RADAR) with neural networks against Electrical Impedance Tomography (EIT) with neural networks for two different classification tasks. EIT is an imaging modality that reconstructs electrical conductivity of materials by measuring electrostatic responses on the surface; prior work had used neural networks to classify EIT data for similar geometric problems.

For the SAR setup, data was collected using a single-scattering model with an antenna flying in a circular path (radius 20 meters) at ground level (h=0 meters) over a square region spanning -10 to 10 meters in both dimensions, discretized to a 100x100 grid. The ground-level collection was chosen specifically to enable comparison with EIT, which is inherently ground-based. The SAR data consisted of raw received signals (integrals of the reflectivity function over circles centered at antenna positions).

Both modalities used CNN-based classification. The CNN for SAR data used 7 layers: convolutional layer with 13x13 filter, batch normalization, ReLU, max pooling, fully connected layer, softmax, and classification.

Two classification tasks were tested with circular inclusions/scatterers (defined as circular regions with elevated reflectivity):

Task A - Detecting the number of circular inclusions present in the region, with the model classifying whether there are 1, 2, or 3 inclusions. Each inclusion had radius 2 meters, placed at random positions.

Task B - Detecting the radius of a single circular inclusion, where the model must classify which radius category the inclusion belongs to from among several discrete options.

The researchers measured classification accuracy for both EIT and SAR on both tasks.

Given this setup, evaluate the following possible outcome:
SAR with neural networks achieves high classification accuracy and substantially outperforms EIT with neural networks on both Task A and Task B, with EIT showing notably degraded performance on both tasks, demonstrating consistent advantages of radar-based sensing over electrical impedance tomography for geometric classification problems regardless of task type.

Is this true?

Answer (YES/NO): NO